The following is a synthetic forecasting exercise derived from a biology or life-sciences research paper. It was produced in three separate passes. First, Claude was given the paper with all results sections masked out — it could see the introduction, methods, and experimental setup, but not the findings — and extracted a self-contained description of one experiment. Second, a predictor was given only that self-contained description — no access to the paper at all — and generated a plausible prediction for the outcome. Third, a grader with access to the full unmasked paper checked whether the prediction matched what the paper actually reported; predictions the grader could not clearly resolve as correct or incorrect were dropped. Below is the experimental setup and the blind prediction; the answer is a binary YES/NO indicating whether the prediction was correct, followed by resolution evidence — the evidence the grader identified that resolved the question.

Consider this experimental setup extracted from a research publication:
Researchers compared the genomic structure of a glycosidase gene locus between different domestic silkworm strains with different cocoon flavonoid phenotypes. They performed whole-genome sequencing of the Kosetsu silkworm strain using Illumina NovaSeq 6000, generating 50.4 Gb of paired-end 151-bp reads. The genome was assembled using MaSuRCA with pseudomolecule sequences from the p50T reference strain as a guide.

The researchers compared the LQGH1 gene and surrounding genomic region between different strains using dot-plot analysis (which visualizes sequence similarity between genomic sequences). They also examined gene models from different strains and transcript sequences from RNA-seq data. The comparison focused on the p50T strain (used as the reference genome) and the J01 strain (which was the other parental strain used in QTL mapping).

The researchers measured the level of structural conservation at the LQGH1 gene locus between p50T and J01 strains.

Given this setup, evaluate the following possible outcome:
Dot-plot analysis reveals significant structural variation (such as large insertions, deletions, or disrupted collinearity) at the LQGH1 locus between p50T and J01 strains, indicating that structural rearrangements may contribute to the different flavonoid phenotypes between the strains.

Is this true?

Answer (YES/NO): YES